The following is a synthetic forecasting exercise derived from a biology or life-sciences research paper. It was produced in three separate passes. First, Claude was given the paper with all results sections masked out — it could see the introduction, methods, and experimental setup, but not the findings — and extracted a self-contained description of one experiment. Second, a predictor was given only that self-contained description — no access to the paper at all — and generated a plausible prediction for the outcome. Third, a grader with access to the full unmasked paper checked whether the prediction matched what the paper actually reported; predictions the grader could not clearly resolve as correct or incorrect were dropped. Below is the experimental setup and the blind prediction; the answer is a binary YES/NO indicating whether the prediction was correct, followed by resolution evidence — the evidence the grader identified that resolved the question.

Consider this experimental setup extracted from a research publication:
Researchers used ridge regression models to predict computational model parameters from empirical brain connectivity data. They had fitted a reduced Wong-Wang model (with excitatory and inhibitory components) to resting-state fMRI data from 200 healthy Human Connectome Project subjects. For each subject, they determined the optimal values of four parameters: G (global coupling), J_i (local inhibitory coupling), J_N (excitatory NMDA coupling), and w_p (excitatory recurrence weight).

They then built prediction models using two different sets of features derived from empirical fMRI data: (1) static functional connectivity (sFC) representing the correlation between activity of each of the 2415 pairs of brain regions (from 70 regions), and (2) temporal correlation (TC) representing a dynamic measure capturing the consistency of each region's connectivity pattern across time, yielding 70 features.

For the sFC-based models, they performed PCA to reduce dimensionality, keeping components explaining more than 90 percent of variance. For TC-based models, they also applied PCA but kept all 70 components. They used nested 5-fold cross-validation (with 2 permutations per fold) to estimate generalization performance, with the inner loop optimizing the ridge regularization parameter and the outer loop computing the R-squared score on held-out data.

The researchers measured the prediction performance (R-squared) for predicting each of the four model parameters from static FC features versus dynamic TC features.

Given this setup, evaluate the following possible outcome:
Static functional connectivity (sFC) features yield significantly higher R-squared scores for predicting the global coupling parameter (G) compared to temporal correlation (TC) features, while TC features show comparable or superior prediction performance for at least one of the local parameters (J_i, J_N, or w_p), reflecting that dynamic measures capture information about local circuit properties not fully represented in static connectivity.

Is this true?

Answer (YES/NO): NO